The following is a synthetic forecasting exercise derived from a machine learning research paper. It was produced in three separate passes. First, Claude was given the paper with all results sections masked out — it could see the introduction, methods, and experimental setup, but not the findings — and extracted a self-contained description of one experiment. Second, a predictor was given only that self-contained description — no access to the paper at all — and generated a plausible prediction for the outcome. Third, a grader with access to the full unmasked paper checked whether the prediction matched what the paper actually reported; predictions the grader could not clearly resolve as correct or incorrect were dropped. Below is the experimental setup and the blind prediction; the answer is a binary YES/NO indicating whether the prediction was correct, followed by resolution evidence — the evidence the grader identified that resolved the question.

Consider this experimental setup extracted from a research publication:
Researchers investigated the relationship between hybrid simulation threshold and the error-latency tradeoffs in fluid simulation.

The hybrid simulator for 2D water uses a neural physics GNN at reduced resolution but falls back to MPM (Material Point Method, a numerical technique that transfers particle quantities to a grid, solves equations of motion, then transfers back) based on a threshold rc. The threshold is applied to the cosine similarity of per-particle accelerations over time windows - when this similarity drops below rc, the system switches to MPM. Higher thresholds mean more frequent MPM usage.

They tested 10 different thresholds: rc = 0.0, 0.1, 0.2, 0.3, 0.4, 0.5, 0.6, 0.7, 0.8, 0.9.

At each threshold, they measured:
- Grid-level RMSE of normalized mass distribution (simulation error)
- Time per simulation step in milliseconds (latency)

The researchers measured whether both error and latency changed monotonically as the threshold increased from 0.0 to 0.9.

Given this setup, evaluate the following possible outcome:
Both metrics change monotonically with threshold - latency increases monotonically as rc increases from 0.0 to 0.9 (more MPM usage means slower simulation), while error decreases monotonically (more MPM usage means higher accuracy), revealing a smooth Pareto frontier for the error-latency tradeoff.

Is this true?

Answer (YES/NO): YES